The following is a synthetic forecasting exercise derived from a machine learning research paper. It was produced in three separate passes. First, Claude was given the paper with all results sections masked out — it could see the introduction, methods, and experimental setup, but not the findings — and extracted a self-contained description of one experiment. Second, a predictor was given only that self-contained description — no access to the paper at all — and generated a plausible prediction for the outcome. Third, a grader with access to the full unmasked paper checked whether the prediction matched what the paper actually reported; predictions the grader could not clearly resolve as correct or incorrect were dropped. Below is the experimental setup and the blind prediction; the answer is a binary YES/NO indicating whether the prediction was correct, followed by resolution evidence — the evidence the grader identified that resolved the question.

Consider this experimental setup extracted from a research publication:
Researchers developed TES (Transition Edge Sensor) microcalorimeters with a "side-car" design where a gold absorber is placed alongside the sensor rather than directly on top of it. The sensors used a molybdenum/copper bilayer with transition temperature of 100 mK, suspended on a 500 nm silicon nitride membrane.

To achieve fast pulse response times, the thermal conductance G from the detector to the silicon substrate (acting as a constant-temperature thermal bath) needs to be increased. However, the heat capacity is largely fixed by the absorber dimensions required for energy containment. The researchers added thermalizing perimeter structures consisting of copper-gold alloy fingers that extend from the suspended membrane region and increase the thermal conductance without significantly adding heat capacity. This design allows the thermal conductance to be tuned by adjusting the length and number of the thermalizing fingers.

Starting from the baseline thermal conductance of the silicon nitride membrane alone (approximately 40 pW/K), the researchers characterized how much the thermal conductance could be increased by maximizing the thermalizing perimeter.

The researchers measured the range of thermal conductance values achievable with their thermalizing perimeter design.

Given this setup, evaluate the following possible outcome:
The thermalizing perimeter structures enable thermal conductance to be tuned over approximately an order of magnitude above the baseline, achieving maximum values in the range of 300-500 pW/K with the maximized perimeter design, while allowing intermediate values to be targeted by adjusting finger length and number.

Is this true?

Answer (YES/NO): NO